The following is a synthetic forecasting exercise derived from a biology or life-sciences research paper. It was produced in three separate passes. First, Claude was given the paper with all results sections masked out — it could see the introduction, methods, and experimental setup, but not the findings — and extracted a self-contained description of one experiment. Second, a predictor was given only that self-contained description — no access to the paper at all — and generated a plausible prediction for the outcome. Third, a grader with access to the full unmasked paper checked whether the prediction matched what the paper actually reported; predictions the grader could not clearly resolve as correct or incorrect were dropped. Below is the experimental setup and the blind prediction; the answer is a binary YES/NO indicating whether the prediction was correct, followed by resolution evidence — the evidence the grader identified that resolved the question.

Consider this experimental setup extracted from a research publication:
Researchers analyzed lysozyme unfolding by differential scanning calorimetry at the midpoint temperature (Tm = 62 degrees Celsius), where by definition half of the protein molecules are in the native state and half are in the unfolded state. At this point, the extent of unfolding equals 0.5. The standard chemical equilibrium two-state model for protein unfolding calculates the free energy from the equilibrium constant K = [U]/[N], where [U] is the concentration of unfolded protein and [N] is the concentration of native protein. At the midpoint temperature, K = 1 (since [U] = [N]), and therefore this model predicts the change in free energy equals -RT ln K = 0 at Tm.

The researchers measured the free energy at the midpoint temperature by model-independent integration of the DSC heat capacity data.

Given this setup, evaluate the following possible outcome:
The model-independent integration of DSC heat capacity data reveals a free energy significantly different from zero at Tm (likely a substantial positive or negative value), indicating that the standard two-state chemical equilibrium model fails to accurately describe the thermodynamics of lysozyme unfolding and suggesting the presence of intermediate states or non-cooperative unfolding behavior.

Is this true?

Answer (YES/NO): NO